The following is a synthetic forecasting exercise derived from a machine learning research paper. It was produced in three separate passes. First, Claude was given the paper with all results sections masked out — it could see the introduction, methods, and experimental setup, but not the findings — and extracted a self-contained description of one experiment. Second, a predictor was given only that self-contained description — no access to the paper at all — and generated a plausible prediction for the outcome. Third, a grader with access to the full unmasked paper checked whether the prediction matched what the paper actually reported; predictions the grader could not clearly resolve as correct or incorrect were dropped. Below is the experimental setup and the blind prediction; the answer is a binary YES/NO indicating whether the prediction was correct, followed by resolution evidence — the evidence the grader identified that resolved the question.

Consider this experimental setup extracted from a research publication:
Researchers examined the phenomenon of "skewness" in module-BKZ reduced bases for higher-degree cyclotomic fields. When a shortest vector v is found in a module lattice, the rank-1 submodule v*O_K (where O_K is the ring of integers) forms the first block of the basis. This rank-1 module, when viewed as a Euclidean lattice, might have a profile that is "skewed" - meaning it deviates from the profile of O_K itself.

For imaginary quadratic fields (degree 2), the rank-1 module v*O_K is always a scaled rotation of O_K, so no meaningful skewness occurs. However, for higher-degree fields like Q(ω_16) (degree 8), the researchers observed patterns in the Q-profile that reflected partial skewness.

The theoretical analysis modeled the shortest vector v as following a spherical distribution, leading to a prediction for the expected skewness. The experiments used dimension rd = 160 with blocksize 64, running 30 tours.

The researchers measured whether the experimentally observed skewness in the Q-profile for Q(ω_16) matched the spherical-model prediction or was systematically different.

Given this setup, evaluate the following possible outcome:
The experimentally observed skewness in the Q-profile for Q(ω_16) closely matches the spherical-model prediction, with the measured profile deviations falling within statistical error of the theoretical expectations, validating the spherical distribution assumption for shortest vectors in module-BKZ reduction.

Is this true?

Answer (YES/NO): NO